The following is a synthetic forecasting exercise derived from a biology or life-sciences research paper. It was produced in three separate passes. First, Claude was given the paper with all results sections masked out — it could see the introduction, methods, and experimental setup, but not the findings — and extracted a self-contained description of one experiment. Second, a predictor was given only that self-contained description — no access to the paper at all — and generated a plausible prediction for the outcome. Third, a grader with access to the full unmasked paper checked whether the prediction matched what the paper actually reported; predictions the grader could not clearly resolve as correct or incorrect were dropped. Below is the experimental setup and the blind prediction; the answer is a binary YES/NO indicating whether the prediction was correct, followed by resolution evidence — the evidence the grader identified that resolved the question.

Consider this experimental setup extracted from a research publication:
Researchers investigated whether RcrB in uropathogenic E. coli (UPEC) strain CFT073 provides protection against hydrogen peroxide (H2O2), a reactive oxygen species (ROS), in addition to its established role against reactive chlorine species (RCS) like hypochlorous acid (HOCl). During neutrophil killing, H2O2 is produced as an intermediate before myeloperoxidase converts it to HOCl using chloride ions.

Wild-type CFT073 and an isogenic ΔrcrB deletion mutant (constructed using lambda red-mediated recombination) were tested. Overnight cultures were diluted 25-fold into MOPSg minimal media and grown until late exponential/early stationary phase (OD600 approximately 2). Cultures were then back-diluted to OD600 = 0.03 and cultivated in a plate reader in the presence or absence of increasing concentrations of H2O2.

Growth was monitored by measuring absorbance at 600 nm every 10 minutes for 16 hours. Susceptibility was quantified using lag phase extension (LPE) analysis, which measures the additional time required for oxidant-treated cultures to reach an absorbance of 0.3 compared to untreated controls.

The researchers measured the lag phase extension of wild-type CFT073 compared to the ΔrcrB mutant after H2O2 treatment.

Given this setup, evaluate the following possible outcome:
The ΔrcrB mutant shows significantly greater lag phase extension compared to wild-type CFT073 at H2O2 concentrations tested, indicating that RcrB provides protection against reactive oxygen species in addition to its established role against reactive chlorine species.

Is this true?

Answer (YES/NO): NO